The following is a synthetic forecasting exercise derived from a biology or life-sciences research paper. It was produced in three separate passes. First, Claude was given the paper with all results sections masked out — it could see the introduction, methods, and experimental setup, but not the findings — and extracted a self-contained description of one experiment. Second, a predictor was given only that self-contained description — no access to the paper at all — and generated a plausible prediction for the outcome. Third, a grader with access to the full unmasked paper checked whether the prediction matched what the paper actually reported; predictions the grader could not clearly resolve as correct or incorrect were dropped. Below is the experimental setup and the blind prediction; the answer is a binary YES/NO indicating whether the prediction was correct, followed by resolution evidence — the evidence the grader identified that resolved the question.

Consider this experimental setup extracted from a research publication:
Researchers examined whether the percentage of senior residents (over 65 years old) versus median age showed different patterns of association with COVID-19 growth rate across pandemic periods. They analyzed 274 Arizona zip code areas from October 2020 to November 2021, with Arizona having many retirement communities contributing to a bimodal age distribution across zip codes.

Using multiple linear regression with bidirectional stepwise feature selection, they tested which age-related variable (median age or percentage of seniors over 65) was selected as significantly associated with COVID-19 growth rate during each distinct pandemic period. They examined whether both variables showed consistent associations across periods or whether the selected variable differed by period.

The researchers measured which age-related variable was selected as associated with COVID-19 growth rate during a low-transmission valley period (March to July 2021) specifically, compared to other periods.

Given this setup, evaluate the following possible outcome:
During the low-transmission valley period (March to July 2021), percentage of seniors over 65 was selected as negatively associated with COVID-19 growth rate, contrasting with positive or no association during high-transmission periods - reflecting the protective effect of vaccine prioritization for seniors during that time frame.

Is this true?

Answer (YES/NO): NO